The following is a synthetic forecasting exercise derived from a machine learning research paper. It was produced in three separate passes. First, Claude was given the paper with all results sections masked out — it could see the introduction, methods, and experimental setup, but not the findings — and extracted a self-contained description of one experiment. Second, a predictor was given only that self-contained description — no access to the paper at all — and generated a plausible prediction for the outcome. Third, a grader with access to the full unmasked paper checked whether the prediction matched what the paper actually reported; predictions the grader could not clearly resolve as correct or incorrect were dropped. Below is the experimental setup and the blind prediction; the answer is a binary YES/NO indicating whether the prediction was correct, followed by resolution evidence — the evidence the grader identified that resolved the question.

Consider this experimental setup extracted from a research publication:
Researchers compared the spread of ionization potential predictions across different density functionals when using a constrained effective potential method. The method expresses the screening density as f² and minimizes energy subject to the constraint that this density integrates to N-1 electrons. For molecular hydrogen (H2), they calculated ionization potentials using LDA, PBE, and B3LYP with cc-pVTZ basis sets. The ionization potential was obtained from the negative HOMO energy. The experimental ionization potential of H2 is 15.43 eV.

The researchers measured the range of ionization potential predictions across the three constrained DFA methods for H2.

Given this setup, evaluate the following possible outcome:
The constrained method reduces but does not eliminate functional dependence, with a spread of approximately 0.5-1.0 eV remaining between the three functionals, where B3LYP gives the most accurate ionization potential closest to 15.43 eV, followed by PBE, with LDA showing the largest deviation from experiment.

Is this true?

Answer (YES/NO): NO